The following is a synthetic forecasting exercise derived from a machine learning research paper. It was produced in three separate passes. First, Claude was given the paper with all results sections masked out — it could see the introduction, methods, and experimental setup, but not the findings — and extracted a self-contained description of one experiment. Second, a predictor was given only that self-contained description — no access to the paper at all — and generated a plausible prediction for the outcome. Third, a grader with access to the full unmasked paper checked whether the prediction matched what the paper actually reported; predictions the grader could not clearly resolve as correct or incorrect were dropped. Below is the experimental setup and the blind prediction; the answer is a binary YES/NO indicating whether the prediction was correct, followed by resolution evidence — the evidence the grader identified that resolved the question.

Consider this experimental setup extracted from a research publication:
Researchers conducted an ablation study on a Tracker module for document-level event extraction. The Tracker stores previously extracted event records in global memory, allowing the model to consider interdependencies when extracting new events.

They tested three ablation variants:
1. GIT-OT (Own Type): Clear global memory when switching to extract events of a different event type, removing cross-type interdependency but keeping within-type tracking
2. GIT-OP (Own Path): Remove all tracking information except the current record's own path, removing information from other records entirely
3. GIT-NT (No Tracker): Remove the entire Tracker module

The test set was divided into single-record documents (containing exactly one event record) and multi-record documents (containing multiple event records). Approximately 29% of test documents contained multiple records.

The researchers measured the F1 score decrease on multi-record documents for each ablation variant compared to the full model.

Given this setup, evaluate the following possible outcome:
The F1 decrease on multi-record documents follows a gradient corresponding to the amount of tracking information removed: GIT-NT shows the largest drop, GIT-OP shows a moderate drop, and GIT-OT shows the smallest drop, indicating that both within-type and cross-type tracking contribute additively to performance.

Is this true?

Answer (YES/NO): NO